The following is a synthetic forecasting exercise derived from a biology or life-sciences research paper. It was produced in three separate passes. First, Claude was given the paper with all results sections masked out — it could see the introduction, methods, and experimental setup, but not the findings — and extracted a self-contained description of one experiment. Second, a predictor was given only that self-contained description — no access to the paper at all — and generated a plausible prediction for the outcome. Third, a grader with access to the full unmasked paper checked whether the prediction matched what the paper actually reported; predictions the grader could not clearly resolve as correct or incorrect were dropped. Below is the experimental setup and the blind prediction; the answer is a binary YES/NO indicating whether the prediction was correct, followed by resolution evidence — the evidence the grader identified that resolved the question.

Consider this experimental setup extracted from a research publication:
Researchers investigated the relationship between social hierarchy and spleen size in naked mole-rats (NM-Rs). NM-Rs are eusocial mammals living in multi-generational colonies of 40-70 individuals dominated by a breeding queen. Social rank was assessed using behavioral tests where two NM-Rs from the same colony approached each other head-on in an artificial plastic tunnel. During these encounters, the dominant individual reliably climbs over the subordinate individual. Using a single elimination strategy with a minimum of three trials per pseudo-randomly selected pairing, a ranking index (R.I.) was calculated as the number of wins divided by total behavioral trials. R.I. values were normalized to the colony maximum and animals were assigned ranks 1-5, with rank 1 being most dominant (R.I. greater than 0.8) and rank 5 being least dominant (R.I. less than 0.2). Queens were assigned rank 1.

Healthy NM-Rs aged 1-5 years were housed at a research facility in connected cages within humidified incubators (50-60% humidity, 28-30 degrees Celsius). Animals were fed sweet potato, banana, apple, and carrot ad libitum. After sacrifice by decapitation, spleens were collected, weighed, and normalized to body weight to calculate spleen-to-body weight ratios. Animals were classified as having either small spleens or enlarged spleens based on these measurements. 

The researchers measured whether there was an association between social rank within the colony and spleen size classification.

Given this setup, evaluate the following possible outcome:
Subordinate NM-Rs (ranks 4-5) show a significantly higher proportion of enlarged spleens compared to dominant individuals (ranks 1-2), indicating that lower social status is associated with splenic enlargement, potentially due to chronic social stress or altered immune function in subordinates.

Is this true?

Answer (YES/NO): NO